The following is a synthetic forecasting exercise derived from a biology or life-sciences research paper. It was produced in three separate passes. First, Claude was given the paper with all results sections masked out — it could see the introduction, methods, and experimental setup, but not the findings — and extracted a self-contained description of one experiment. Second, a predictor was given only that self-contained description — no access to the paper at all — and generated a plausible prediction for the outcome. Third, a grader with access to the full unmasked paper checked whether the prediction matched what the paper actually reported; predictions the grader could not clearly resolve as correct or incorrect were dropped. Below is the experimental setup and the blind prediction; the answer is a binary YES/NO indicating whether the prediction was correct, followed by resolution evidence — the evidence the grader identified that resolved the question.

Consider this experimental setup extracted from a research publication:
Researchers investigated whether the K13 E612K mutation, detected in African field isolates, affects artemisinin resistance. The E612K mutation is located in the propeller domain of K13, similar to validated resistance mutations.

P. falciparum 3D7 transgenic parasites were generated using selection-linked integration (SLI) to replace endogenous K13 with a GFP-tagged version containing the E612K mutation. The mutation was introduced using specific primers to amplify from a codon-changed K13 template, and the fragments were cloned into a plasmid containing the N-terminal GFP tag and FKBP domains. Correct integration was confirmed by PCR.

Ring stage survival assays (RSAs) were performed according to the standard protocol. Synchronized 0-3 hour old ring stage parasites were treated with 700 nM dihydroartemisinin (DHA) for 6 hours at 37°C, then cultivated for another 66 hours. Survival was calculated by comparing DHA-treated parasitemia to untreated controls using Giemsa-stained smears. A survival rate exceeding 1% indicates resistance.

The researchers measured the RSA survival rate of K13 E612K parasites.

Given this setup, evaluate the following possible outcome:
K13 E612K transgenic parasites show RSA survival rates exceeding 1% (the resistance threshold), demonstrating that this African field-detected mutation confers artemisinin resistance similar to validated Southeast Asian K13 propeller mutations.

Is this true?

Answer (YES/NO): NO